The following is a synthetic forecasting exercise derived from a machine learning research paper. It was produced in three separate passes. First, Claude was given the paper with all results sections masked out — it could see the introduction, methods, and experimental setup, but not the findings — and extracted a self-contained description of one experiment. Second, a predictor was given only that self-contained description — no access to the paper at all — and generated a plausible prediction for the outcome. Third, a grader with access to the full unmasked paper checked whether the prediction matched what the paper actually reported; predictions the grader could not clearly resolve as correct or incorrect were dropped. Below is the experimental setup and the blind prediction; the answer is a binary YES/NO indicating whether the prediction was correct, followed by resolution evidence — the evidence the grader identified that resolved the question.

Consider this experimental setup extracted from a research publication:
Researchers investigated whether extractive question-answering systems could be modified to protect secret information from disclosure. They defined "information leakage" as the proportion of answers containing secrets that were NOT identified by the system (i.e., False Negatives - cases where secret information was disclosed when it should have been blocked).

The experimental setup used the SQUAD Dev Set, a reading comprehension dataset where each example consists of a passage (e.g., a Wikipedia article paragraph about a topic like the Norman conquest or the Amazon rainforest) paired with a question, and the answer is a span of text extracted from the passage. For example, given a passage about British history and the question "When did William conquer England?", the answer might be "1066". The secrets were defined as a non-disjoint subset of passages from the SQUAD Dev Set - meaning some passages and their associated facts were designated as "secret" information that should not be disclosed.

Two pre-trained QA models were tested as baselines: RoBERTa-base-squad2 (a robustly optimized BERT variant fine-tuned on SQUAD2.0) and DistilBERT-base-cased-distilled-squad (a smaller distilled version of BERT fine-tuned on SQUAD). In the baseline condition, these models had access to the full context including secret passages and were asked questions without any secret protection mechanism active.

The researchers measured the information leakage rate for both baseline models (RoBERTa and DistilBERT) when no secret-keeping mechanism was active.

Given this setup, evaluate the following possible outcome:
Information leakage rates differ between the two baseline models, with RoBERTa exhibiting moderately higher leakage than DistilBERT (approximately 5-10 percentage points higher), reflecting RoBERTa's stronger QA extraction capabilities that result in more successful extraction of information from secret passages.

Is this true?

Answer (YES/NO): NO